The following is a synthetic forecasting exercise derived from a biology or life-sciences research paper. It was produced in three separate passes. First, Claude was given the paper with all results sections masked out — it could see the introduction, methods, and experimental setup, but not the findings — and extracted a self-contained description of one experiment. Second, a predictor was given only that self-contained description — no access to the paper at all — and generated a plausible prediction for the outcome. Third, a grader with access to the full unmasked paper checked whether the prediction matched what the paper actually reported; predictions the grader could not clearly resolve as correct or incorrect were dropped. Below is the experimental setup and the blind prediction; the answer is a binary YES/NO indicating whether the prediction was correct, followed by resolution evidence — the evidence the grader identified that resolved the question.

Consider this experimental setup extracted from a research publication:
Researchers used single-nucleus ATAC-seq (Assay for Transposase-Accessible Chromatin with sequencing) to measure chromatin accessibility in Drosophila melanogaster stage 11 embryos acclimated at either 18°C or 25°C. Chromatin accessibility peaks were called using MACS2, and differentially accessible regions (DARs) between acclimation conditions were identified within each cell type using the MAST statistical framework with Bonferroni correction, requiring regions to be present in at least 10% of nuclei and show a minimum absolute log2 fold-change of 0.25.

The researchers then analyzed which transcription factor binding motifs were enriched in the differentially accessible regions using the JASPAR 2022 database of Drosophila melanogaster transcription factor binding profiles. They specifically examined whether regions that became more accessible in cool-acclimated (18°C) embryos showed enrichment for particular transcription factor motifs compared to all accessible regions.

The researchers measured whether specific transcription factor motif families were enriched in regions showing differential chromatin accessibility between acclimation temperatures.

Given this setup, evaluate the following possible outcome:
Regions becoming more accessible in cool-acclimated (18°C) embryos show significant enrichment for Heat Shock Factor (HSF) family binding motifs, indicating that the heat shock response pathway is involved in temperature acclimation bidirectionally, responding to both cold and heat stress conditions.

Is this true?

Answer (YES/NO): NO